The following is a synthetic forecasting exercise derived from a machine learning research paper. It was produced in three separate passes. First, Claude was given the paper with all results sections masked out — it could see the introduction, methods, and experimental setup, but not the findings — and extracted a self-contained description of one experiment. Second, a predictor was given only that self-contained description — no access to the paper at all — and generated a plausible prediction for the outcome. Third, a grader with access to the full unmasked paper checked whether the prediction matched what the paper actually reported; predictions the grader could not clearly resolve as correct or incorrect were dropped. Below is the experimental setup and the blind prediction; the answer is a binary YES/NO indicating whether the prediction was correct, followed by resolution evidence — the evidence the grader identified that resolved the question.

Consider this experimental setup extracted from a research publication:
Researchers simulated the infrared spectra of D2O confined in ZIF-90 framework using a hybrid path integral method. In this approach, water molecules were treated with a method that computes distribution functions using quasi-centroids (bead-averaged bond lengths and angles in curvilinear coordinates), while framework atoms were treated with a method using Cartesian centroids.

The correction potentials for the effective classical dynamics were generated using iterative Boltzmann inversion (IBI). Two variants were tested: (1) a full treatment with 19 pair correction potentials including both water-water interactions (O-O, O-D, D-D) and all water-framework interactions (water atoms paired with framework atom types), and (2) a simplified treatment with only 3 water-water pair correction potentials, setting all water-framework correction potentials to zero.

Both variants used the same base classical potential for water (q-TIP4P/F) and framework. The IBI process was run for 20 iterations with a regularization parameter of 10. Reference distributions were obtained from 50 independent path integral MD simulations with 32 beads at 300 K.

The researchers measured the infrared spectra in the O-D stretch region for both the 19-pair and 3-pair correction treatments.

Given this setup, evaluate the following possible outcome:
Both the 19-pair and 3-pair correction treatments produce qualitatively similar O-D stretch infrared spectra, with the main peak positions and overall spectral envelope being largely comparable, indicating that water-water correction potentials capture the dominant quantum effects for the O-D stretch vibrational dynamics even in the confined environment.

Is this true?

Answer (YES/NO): YES